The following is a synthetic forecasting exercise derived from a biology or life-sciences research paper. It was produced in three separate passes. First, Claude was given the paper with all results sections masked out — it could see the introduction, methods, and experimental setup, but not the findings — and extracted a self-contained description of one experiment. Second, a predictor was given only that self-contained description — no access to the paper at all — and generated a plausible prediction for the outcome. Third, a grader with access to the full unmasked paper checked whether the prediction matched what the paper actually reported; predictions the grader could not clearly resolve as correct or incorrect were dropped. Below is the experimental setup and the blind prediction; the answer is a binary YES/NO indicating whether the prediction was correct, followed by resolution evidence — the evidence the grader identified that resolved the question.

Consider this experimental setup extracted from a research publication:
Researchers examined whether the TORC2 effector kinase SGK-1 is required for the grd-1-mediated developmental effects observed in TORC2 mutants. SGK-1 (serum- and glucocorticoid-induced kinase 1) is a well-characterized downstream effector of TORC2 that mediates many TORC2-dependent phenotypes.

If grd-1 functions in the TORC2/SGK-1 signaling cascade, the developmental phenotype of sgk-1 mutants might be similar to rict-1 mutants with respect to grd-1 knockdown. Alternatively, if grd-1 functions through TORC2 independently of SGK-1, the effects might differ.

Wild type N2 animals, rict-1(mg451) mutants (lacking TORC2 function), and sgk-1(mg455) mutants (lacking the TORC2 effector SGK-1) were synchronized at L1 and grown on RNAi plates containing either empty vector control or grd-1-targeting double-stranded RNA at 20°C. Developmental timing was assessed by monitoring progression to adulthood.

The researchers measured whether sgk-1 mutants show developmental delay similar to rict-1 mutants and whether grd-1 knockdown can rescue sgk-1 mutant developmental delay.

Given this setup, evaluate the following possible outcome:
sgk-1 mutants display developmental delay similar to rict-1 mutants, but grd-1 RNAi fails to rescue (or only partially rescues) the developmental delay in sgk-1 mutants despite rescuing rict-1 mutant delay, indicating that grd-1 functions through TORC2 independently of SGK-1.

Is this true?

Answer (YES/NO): NO